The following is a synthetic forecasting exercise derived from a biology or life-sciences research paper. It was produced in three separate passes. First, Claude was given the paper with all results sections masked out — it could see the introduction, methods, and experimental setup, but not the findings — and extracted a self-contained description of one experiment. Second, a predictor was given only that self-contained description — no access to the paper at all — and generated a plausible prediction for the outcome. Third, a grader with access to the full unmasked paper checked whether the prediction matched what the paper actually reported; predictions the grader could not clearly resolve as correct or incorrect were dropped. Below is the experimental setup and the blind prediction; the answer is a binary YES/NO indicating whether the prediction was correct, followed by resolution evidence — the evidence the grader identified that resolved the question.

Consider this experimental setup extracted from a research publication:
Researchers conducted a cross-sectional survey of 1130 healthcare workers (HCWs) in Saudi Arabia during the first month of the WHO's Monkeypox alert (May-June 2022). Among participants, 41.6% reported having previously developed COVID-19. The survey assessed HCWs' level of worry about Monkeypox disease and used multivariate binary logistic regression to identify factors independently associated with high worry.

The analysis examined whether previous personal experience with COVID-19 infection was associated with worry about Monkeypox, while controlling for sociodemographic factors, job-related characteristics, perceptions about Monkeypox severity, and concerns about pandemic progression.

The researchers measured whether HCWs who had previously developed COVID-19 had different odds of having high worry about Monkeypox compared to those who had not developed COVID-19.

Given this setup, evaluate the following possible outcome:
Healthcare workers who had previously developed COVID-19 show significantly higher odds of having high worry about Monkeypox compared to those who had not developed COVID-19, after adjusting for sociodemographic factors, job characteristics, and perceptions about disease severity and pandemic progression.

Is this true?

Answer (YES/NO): NO